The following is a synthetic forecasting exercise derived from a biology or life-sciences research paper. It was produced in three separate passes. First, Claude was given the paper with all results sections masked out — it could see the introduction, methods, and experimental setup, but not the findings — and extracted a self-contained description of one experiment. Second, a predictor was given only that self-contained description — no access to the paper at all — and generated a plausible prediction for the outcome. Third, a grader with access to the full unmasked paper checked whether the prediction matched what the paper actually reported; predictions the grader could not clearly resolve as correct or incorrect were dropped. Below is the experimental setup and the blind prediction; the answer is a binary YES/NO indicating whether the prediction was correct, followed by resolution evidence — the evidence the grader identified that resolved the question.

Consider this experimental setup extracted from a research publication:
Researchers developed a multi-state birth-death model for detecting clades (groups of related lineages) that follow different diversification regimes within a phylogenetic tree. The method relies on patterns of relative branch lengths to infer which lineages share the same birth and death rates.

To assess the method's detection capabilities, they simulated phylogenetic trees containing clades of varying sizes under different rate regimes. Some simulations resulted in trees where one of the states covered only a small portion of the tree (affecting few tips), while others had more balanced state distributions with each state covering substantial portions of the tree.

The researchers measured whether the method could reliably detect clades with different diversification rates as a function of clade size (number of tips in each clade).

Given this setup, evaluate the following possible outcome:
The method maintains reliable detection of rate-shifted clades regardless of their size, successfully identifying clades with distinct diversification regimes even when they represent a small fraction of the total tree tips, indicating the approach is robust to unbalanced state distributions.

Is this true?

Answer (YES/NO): NO